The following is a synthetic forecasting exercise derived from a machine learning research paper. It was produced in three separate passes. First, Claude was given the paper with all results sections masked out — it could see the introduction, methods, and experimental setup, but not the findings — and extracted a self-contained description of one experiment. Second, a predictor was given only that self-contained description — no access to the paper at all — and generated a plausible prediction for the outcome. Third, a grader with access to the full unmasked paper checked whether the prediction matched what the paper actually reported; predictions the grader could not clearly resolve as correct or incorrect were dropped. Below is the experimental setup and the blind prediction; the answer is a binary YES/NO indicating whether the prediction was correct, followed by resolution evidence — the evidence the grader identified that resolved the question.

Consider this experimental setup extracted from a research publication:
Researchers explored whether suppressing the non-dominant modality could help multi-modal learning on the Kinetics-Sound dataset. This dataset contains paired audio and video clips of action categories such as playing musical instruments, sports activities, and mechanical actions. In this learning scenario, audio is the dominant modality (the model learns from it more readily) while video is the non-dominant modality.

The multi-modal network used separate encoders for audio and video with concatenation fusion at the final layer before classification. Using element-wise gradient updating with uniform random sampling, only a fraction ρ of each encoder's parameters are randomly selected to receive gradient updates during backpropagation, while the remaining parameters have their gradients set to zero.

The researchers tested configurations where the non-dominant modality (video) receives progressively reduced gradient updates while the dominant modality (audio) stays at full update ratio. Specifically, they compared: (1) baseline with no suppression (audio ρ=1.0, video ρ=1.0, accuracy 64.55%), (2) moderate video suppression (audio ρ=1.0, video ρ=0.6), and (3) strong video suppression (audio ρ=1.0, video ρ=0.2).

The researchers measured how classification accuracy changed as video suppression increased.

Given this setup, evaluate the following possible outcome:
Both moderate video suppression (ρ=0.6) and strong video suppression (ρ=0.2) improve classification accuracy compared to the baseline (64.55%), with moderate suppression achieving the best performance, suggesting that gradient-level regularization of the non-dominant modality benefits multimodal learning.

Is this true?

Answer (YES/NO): NO